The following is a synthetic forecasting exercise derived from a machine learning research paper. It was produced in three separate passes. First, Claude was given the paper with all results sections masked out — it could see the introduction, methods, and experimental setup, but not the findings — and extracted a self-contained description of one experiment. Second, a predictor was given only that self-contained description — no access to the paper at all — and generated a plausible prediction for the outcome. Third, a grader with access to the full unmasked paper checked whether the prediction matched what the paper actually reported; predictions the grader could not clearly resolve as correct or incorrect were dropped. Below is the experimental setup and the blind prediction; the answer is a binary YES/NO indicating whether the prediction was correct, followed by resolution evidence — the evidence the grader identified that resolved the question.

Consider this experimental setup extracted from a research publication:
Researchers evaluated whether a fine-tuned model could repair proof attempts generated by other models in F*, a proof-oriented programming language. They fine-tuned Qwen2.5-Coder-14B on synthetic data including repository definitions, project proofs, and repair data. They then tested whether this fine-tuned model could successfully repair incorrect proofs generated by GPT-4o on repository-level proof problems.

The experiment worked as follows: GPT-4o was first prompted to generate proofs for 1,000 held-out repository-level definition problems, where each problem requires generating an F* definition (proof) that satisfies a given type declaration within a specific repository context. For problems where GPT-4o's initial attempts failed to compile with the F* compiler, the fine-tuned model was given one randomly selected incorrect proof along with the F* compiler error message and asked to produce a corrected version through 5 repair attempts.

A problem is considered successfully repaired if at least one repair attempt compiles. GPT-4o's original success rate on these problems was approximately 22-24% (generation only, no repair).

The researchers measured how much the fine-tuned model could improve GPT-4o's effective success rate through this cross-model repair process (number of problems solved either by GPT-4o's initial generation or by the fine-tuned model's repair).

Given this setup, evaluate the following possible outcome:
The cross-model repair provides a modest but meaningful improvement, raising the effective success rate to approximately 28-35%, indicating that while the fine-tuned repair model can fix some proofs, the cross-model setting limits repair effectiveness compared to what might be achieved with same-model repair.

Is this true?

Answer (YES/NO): NO